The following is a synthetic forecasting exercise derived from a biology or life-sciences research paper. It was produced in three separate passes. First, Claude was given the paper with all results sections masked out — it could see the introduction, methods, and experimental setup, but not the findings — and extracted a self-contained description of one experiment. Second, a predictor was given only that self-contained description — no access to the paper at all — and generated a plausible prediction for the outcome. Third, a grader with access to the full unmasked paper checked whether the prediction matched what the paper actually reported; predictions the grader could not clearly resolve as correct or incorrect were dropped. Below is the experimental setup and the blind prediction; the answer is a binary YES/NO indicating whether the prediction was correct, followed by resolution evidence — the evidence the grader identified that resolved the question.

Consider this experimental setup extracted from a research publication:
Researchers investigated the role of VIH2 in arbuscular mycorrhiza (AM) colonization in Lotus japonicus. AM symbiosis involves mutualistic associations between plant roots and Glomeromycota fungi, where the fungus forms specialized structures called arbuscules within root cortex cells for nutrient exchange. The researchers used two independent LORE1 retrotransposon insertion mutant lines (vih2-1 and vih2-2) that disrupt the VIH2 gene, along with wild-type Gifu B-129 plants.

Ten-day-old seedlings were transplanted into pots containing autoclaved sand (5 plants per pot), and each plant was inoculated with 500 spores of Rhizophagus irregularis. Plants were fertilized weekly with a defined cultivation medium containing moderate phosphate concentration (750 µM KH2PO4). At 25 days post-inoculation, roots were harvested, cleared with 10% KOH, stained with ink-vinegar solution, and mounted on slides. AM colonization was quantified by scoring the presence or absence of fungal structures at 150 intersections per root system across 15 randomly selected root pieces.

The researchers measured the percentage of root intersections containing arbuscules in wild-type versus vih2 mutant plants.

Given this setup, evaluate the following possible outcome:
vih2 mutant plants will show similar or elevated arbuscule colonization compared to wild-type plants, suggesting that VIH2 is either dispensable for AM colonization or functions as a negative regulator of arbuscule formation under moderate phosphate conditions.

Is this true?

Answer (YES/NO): YES